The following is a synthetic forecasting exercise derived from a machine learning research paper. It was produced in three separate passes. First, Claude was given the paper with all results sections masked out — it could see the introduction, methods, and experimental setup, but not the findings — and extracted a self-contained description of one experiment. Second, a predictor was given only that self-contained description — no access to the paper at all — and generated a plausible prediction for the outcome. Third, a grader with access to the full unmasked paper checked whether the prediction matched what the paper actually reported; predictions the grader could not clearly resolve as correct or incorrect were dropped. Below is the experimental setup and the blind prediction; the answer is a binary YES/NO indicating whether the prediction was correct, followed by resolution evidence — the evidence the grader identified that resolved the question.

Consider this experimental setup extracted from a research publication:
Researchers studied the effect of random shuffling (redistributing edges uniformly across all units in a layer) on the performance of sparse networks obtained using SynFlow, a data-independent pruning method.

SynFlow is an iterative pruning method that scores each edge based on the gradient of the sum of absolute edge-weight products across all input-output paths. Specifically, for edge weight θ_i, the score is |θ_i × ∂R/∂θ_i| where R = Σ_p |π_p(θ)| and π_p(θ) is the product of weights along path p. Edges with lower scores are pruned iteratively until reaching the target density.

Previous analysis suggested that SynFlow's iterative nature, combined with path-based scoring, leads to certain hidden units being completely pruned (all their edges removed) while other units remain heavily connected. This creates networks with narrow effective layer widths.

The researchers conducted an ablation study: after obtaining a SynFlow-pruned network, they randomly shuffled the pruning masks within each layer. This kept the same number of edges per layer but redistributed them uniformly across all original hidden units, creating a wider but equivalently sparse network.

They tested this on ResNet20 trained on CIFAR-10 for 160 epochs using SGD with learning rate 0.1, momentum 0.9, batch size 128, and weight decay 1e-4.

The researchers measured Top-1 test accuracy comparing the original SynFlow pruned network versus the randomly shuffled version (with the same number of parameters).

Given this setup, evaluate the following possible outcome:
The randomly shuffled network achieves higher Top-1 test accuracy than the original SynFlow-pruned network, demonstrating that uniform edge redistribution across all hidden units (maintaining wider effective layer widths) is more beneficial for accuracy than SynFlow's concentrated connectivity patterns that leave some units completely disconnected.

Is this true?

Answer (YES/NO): YES